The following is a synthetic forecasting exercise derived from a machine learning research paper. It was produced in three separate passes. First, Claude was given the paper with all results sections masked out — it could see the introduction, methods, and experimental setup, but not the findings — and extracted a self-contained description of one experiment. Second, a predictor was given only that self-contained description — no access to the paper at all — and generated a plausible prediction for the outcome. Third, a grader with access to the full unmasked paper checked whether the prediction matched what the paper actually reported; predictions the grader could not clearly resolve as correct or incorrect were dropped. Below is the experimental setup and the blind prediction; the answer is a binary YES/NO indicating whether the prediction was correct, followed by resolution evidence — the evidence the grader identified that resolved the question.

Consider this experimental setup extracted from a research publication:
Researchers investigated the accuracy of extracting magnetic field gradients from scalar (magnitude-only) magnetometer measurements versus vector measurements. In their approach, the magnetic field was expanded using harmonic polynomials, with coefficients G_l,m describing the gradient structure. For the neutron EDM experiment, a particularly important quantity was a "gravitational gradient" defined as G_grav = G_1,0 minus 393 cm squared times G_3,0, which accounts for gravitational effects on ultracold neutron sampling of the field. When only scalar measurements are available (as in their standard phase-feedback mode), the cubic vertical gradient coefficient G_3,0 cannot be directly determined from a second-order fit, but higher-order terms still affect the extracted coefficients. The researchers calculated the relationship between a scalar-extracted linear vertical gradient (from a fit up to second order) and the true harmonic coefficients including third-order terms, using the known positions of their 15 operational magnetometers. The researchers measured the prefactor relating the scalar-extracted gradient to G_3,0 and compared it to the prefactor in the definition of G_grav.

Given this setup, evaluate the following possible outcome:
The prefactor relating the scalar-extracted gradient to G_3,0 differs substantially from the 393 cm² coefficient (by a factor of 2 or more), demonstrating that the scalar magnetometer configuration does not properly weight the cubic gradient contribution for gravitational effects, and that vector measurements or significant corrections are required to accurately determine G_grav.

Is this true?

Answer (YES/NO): NO